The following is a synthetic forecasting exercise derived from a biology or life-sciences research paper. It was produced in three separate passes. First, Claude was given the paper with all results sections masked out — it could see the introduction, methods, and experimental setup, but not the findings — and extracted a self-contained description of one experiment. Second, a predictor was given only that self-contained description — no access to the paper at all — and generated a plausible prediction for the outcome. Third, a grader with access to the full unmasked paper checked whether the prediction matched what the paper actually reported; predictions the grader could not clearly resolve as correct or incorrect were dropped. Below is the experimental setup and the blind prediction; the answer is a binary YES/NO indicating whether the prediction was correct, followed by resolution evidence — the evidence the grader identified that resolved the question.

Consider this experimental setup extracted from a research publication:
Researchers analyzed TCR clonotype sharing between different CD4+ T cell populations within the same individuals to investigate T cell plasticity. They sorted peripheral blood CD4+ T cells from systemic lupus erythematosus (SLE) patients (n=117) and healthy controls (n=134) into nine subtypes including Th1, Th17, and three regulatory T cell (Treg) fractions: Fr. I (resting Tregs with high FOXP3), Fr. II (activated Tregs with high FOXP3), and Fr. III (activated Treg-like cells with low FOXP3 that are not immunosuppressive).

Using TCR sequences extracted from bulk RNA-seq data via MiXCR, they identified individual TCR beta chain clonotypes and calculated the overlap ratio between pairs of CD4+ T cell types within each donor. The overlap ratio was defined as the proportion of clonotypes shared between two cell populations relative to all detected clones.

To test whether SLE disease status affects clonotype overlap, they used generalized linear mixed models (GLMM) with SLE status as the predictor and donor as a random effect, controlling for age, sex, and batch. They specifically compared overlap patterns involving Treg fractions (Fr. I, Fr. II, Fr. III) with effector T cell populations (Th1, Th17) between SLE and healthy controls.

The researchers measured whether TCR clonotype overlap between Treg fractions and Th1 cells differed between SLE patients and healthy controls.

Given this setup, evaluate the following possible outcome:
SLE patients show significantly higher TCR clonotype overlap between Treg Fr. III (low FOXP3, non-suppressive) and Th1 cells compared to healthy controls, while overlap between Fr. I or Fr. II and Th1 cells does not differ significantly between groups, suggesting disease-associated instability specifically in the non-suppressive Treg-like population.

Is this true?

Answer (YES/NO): NO